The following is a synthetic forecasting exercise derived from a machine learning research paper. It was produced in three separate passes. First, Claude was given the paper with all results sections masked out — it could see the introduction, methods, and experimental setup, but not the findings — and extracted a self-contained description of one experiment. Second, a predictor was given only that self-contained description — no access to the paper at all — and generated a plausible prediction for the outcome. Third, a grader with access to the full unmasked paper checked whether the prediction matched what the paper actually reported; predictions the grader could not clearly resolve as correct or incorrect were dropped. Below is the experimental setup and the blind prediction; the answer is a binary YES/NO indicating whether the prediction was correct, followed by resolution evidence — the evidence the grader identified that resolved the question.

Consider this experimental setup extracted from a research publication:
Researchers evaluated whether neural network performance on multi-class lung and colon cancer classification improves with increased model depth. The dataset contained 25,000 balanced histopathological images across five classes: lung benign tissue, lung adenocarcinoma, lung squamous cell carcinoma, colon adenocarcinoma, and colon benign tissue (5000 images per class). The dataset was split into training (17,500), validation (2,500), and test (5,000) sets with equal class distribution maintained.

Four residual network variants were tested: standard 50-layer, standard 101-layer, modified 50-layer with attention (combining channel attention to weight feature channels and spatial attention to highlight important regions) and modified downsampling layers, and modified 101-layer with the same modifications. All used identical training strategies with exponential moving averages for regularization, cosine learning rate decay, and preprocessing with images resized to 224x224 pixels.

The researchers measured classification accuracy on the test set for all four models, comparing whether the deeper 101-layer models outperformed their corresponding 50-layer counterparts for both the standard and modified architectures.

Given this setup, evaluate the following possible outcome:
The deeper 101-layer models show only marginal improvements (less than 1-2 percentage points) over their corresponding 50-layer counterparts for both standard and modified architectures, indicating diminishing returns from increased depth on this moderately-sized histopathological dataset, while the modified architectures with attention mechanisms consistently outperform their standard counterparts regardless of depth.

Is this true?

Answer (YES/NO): NO